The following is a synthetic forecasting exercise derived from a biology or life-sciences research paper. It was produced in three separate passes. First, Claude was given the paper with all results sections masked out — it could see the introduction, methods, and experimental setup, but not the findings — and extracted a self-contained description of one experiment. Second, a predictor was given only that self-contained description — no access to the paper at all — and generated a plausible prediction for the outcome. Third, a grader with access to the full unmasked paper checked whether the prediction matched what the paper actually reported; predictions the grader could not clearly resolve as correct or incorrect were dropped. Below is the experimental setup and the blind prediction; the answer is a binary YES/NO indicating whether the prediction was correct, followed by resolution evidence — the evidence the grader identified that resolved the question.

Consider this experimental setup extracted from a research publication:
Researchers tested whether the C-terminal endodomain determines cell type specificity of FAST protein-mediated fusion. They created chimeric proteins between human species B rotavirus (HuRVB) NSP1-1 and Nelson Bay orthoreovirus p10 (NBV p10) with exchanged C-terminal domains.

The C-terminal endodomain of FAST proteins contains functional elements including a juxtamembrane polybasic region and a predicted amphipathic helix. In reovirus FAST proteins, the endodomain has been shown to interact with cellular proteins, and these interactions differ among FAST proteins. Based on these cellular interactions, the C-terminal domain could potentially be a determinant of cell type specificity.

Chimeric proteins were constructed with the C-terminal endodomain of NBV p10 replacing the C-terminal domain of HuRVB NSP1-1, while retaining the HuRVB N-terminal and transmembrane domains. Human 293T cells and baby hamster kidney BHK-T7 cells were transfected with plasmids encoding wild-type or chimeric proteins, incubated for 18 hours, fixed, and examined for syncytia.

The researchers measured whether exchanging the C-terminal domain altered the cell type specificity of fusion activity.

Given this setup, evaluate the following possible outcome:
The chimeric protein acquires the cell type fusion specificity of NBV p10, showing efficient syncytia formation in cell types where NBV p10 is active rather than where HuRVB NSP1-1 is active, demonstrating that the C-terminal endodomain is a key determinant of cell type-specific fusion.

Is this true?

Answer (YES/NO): NO